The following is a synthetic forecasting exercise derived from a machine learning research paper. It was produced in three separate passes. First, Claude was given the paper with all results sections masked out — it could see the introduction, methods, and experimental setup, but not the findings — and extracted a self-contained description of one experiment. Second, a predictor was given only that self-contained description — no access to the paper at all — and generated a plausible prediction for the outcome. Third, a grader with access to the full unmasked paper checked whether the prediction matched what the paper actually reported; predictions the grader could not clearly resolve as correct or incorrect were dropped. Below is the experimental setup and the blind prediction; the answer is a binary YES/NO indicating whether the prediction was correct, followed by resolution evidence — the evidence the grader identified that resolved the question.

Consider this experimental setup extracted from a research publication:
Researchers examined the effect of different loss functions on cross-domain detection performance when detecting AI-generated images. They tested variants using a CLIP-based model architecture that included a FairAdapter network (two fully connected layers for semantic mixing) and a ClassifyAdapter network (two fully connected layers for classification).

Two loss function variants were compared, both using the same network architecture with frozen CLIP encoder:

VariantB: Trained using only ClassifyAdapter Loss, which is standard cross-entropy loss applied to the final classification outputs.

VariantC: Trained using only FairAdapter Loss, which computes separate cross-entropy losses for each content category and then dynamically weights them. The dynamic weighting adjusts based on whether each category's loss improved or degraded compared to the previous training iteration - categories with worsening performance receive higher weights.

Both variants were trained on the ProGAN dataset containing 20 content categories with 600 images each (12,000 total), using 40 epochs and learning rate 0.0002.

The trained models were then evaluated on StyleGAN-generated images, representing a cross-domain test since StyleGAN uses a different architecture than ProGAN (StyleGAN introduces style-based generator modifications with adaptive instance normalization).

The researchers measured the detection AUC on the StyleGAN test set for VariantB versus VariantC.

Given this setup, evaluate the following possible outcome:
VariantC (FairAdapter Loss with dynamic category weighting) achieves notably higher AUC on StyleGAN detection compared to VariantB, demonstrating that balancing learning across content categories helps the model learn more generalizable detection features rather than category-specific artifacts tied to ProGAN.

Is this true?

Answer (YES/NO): NO